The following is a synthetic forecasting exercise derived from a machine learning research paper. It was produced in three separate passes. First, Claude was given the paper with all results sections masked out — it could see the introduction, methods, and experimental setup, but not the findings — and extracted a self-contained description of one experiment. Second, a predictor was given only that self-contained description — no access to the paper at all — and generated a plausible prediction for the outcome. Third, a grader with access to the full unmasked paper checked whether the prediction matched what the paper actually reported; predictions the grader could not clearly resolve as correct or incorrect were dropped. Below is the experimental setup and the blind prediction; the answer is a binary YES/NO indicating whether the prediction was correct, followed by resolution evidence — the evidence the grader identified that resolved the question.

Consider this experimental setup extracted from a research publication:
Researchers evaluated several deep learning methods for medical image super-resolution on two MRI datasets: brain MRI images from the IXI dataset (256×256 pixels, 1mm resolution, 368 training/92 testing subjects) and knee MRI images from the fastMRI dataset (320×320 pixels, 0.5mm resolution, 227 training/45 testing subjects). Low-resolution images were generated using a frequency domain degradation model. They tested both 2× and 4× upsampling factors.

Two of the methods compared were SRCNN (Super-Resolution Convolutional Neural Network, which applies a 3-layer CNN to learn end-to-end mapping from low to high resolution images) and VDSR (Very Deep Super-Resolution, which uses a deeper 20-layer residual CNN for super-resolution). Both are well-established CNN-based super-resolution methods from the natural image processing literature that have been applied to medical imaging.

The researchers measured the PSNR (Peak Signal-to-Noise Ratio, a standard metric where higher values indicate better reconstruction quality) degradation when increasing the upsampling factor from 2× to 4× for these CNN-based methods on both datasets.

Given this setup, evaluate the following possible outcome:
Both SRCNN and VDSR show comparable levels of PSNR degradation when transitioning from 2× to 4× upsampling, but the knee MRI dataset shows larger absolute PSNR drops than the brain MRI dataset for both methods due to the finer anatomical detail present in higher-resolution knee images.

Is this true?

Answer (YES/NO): YES